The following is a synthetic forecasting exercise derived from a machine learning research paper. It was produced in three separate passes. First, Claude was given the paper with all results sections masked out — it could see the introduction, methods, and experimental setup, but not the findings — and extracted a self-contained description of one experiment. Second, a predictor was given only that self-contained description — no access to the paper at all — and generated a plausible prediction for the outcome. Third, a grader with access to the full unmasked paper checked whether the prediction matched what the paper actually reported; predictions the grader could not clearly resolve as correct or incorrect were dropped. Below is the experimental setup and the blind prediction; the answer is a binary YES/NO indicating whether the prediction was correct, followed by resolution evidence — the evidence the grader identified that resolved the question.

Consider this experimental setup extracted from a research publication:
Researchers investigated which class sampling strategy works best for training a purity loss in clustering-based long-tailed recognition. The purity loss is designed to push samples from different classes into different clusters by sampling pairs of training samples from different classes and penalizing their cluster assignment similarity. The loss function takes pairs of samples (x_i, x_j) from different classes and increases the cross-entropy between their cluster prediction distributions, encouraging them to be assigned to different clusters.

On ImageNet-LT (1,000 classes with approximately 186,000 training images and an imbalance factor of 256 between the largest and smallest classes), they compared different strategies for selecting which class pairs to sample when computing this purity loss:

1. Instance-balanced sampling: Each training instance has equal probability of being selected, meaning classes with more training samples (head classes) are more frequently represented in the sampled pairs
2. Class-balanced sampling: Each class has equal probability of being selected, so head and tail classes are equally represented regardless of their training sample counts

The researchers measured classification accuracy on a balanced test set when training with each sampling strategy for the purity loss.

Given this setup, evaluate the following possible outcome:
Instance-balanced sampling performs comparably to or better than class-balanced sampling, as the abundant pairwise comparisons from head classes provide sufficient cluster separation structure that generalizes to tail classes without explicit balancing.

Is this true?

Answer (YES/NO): NO